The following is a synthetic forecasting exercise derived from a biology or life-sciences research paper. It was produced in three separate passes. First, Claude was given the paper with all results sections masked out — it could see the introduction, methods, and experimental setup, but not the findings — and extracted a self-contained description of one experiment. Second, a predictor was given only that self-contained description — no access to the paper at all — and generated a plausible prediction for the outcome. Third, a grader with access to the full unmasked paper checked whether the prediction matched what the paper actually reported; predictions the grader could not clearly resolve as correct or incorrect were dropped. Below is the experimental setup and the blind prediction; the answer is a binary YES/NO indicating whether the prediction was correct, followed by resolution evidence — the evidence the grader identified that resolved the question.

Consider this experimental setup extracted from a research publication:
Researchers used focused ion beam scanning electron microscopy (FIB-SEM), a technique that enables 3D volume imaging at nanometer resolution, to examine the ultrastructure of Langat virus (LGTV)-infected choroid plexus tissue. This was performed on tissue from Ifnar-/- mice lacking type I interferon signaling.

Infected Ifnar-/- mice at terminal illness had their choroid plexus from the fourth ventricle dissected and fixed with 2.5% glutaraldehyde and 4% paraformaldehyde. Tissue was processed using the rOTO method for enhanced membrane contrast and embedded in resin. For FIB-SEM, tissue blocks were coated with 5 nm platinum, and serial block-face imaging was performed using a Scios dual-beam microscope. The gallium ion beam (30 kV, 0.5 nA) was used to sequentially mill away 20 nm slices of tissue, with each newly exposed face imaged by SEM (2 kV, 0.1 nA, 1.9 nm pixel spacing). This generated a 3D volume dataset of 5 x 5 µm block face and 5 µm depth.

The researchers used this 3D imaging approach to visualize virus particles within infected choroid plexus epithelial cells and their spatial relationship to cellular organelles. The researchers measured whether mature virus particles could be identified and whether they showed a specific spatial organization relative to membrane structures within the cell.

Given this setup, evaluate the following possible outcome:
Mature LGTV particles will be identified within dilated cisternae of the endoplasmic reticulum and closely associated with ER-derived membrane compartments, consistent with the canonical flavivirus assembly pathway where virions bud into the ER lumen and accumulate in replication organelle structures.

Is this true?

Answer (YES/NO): YES